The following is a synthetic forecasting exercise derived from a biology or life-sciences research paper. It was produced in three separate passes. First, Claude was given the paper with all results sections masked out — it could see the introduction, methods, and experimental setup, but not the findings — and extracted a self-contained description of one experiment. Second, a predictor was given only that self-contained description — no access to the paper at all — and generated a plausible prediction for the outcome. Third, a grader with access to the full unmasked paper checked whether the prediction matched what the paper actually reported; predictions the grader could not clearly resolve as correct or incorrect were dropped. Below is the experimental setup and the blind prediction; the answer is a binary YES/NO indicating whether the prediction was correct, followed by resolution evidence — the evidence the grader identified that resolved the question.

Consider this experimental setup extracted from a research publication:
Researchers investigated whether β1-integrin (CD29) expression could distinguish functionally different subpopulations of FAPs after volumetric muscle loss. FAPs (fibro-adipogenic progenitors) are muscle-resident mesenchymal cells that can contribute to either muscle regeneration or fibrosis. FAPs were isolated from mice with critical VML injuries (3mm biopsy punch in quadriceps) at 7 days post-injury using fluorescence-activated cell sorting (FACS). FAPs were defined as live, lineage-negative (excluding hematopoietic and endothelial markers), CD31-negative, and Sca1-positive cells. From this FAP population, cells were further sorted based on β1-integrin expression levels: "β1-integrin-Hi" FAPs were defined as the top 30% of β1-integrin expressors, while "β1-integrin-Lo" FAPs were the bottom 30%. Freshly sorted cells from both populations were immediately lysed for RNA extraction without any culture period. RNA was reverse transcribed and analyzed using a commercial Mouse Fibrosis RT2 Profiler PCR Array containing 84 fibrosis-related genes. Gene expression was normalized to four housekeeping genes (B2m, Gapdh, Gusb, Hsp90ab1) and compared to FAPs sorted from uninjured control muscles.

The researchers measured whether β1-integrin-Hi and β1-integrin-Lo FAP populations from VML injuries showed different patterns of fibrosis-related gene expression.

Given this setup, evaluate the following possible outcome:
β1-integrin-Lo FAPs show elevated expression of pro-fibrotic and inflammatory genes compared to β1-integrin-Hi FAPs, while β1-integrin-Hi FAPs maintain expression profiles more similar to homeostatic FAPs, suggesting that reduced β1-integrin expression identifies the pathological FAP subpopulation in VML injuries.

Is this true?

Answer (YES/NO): NO